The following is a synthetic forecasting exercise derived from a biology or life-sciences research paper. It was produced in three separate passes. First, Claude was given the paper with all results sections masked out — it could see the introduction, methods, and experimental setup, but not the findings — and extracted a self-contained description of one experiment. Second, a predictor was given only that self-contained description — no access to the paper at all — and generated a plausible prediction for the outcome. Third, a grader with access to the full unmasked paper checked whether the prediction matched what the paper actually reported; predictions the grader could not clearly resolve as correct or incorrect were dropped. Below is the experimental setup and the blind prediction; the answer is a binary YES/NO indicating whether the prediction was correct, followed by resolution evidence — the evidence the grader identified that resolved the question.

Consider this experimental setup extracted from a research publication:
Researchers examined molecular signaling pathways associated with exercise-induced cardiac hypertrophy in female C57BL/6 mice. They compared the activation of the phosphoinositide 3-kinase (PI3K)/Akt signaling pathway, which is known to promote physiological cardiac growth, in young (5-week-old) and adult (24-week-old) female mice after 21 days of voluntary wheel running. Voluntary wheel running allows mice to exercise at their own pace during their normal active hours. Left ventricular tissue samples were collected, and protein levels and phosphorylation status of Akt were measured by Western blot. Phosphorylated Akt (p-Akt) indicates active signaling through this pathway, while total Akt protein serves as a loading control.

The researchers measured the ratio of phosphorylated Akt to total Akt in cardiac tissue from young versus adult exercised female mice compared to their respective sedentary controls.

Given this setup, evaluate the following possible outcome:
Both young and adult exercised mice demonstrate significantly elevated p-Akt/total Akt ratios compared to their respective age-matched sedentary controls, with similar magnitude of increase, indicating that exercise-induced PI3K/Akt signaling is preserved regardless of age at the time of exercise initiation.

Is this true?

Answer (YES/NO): NO